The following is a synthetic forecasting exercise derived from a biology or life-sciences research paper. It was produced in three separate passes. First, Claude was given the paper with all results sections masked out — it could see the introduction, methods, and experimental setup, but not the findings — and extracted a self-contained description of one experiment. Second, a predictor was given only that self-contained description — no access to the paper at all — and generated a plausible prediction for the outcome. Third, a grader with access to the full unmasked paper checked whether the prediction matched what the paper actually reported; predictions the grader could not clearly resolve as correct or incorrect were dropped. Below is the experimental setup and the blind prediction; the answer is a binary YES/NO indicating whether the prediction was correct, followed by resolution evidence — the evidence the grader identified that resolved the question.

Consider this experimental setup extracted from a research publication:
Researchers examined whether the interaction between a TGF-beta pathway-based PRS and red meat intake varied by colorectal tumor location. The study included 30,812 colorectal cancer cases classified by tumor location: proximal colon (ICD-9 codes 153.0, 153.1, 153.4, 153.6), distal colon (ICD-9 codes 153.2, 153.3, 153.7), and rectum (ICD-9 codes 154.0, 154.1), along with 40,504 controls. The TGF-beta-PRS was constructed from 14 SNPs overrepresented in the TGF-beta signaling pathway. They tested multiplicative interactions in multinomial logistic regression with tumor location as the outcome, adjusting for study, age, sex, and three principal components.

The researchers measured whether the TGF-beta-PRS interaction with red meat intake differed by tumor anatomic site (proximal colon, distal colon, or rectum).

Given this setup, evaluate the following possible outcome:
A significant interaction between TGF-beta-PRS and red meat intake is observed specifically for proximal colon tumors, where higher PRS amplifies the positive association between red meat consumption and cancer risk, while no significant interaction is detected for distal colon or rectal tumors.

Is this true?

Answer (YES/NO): NO